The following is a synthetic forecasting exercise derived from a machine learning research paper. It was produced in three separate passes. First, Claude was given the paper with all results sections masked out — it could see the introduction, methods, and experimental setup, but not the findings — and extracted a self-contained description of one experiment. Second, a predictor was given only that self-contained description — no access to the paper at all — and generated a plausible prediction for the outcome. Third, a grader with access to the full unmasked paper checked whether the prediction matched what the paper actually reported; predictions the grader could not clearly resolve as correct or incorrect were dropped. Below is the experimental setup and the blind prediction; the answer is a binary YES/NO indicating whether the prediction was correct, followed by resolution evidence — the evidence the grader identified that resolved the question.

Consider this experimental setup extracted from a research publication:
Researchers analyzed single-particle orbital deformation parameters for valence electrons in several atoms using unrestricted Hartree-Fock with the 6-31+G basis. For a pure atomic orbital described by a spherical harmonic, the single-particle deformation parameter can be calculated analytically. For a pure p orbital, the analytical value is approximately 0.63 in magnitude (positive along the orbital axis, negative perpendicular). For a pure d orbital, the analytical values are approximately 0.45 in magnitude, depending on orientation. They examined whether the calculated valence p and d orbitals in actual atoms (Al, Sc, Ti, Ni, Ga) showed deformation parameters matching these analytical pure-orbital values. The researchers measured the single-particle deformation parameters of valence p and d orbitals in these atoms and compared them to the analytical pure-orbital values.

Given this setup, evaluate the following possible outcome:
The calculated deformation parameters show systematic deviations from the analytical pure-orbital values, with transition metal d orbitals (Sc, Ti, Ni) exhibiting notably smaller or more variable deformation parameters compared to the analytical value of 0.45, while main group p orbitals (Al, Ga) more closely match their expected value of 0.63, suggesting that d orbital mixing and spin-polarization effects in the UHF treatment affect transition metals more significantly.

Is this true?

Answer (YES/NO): NO